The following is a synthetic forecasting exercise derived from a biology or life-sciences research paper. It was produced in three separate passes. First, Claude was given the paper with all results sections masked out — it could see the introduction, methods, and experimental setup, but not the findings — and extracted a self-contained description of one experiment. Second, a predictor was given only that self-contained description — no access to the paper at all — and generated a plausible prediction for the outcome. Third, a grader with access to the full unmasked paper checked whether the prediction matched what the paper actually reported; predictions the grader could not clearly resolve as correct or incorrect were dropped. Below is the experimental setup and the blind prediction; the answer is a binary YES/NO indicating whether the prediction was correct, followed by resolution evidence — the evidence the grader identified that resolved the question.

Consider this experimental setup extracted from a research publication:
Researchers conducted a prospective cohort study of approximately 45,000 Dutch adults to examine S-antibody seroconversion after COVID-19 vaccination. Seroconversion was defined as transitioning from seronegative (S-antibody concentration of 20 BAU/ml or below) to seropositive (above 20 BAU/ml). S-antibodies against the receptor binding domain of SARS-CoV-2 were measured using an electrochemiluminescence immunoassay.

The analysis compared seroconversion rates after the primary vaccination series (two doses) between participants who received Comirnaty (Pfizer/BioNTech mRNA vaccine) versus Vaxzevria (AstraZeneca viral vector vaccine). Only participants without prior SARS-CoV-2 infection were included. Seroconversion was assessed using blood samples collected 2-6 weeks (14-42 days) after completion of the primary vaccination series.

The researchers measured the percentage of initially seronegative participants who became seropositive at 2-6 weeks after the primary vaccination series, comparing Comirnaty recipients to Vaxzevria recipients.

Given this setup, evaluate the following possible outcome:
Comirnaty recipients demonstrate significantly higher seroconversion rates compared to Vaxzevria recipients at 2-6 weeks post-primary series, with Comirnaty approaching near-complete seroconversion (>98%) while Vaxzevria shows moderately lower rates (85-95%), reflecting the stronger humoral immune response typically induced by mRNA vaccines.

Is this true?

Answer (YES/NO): NO